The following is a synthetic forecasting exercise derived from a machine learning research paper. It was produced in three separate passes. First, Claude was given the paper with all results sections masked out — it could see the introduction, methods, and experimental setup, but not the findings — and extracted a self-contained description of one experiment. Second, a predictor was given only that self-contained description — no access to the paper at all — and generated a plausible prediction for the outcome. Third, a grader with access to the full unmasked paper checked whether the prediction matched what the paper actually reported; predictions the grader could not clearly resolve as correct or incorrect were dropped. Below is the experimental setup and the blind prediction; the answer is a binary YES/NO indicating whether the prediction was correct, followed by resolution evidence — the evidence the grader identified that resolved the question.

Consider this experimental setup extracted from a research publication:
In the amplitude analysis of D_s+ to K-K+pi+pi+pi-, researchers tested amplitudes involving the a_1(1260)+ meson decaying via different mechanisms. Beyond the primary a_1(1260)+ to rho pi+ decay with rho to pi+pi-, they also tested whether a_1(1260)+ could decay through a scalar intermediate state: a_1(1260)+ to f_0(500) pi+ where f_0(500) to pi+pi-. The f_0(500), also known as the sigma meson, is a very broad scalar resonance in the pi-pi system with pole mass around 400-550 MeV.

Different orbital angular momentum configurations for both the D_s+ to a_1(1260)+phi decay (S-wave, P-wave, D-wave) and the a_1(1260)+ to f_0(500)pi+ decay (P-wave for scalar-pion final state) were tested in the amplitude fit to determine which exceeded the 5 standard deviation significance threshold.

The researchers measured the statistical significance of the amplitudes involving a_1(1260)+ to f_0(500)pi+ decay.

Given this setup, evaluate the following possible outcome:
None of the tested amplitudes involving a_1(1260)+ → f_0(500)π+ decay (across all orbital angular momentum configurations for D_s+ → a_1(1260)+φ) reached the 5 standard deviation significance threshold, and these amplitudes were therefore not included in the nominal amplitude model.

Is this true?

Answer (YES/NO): YES